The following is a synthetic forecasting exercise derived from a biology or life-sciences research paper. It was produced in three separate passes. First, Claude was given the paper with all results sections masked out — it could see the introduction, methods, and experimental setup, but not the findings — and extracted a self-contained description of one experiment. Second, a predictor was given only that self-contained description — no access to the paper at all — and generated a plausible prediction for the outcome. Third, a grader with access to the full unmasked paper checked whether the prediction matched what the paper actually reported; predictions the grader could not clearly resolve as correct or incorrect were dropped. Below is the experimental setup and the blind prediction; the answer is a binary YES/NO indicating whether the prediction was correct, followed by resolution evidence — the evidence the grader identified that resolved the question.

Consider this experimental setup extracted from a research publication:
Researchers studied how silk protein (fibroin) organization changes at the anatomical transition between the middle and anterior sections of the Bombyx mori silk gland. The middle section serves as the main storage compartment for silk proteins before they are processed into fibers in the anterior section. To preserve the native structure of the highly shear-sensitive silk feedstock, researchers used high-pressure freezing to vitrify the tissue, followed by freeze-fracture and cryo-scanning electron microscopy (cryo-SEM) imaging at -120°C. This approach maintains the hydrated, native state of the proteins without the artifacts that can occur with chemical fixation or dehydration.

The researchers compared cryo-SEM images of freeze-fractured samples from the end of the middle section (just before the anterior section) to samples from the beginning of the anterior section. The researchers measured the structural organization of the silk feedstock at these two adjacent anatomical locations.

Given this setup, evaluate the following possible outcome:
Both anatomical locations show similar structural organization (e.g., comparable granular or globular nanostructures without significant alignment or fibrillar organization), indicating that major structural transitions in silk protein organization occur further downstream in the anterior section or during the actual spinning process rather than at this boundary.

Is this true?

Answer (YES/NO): NO